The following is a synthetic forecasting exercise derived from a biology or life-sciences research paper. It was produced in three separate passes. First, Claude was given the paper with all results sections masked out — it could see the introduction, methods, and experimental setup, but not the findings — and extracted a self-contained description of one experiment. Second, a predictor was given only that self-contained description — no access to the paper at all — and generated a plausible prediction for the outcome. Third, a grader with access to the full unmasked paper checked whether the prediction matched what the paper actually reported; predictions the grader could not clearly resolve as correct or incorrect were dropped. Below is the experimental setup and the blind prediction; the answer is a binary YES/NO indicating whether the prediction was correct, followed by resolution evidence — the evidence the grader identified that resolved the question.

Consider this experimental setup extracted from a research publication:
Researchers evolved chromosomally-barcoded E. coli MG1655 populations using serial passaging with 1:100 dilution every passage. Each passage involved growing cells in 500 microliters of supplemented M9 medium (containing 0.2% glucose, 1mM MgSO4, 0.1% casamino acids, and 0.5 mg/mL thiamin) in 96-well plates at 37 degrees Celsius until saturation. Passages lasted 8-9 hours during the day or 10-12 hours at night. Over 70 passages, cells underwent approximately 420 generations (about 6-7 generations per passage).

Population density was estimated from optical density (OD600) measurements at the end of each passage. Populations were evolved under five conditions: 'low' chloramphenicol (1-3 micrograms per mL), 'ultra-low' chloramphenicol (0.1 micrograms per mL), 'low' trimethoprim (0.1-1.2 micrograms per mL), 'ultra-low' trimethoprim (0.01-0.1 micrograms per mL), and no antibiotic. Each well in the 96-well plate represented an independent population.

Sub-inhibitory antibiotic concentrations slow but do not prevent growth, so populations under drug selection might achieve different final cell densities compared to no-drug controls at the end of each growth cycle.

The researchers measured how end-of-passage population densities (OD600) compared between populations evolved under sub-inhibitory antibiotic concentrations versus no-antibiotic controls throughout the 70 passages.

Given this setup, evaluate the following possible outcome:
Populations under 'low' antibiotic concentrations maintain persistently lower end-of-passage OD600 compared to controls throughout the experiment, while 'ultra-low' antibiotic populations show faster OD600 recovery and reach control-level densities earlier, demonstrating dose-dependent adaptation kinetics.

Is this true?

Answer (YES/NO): NO